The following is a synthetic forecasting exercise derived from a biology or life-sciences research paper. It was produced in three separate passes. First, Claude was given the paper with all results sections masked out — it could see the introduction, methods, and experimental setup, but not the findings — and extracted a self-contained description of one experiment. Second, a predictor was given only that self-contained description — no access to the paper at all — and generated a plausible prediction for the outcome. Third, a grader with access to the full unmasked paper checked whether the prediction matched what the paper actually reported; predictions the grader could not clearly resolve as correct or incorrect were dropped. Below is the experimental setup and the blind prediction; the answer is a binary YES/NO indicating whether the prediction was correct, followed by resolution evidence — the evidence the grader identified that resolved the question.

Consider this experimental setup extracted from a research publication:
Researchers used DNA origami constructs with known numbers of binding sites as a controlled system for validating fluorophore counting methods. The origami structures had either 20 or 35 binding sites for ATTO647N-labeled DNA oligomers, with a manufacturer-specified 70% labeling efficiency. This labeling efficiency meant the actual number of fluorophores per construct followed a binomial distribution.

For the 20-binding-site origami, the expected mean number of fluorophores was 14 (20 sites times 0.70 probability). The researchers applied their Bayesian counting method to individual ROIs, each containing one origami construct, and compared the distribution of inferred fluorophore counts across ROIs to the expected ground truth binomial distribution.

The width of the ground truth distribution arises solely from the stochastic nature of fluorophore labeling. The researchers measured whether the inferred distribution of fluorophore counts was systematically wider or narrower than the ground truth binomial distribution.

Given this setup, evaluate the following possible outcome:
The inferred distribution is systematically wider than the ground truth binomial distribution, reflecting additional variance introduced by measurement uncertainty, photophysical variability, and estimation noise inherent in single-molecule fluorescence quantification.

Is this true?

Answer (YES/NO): YES